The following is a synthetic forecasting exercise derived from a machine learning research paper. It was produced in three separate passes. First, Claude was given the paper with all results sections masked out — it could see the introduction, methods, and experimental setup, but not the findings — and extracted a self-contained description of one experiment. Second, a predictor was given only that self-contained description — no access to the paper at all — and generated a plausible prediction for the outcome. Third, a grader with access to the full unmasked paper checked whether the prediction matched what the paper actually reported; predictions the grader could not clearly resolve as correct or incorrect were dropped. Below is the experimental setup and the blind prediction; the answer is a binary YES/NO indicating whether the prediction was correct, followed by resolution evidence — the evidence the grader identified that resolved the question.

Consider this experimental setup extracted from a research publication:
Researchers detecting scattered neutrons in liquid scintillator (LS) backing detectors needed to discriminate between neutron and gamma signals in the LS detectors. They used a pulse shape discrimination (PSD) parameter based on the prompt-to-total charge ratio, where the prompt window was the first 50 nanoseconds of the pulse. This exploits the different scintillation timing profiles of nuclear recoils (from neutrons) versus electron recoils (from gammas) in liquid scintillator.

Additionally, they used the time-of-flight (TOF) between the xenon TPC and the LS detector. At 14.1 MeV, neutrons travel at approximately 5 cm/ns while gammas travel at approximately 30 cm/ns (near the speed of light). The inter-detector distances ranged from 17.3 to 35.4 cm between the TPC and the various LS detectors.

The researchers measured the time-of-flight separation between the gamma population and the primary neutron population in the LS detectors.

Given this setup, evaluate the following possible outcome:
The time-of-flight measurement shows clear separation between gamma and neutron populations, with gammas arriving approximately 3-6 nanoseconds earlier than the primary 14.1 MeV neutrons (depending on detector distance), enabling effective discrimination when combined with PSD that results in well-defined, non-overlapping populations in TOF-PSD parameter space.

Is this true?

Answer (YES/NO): NO